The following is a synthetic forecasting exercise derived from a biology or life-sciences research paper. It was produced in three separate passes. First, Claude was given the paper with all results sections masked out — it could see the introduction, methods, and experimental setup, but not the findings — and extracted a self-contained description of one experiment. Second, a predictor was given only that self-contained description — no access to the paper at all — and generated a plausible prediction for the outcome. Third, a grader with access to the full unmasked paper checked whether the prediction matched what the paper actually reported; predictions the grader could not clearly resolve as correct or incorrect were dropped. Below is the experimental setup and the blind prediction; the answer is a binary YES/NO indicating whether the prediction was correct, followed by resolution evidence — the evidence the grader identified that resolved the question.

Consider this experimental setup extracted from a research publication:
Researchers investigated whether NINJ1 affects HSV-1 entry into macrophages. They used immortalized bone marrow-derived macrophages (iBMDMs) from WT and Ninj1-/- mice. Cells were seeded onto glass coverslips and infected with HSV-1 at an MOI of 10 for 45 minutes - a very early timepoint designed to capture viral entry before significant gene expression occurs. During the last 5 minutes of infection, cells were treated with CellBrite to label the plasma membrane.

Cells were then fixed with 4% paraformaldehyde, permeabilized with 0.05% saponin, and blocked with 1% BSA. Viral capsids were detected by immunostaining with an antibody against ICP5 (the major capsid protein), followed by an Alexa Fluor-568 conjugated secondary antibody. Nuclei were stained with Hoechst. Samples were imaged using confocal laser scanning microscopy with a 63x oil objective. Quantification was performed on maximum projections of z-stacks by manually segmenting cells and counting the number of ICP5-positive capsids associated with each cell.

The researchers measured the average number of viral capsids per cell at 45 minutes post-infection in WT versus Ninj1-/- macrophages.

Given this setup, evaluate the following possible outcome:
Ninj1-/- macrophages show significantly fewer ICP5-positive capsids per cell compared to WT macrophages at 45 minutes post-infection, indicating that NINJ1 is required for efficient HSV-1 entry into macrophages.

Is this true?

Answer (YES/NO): NO